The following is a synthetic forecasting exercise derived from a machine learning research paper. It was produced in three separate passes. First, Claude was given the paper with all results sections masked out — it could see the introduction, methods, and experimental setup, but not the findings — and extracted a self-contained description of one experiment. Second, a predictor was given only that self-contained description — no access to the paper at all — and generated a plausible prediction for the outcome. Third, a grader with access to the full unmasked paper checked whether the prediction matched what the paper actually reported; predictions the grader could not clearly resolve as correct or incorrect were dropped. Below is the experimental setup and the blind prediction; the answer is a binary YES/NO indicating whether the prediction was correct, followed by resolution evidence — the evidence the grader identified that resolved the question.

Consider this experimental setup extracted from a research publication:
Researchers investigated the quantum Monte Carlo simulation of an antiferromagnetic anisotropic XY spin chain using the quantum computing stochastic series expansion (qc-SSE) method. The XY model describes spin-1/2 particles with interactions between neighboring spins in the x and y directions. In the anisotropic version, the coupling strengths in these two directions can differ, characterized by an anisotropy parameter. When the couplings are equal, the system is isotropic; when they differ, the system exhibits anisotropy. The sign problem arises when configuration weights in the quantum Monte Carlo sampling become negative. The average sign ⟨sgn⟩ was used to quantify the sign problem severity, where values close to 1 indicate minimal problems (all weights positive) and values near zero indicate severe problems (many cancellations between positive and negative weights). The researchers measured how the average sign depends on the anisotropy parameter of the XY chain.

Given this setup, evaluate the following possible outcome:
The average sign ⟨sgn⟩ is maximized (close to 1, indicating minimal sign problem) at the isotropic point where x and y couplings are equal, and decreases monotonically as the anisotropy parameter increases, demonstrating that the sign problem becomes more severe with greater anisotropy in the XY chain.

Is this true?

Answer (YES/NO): NO